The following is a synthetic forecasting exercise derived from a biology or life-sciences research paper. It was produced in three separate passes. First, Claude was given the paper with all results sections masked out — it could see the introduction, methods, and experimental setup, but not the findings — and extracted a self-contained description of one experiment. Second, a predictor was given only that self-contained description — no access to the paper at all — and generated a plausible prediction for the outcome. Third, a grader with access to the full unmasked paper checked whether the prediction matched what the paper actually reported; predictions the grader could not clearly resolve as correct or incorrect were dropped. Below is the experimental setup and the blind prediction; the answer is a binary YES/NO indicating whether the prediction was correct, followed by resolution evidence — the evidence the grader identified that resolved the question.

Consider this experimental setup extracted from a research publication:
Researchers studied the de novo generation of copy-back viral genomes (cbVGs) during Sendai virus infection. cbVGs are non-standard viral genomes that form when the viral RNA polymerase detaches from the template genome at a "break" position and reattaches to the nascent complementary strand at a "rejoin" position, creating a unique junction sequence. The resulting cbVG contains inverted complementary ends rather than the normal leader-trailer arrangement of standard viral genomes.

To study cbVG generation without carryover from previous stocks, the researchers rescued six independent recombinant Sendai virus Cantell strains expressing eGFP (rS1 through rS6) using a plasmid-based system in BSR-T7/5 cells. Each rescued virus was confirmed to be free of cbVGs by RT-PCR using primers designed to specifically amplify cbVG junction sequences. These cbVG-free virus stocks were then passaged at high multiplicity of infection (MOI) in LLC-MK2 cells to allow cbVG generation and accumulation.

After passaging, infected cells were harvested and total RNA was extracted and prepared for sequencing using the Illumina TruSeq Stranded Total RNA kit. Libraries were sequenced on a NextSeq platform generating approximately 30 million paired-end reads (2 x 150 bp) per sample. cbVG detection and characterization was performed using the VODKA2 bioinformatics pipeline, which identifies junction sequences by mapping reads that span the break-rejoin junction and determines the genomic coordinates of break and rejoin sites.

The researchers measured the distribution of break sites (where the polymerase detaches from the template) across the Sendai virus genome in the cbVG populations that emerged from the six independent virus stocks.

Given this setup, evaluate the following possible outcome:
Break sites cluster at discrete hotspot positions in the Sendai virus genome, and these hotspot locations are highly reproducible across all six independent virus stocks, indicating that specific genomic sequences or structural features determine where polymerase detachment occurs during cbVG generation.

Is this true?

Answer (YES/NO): NO